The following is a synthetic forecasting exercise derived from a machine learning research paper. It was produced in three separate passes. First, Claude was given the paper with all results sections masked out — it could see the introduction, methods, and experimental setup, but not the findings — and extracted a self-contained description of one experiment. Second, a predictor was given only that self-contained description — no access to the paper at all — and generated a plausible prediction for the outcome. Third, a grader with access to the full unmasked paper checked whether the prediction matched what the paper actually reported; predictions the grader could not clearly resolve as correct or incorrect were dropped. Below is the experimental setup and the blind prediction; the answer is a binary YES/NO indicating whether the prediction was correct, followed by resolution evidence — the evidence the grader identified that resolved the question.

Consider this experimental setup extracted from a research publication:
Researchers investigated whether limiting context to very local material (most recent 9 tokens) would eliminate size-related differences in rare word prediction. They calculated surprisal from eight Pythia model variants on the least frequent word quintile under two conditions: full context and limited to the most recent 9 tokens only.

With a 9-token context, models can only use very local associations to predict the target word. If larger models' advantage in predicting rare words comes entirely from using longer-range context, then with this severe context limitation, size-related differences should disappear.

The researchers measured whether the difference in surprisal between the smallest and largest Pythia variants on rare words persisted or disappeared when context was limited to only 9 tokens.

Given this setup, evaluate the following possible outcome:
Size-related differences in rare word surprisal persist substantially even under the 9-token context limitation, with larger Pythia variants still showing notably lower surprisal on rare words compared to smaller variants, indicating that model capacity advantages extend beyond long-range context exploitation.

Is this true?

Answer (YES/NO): YES